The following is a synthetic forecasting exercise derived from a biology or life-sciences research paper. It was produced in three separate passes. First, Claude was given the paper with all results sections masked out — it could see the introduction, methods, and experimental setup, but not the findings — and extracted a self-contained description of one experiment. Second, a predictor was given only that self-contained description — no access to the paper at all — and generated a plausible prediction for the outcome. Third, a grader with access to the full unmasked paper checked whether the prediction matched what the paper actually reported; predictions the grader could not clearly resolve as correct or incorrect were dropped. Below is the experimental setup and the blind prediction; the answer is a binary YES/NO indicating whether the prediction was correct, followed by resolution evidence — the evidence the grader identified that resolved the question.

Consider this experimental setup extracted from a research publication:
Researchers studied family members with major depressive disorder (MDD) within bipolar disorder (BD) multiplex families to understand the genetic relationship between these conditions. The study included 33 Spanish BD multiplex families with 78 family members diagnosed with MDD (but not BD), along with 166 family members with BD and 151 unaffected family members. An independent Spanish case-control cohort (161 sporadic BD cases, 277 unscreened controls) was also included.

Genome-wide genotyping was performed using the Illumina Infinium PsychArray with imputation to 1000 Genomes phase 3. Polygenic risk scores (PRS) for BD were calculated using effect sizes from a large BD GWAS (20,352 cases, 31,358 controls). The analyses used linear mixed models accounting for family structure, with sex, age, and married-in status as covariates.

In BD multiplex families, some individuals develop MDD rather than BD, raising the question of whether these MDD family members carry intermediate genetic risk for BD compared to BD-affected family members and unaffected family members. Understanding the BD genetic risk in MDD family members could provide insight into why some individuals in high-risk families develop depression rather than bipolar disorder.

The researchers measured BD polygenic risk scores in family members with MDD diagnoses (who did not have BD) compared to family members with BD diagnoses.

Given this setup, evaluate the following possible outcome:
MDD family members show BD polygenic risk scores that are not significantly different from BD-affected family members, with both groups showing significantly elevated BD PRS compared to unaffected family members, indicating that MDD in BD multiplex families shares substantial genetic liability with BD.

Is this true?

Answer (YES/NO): NO